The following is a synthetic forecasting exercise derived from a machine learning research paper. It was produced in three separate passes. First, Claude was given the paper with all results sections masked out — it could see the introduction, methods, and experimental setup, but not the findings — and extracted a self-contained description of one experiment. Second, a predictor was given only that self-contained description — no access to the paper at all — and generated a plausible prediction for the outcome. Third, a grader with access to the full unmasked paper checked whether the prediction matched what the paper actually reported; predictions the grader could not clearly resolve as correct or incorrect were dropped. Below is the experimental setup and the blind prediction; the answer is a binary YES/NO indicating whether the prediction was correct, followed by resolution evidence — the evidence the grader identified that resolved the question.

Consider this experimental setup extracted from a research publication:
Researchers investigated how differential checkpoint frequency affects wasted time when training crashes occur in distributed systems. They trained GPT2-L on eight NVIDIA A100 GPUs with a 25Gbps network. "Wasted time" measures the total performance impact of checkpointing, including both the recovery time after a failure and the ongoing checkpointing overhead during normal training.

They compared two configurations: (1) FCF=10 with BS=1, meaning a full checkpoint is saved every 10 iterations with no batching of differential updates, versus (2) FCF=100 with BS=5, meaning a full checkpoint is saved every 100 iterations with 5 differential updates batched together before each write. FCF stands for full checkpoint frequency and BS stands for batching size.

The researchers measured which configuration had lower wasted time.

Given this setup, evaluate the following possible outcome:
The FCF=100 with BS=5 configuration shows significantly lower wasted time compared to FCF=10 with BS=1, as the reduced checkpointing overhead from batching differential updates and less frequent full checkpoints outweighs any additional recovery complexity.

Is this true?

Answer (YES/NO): NO